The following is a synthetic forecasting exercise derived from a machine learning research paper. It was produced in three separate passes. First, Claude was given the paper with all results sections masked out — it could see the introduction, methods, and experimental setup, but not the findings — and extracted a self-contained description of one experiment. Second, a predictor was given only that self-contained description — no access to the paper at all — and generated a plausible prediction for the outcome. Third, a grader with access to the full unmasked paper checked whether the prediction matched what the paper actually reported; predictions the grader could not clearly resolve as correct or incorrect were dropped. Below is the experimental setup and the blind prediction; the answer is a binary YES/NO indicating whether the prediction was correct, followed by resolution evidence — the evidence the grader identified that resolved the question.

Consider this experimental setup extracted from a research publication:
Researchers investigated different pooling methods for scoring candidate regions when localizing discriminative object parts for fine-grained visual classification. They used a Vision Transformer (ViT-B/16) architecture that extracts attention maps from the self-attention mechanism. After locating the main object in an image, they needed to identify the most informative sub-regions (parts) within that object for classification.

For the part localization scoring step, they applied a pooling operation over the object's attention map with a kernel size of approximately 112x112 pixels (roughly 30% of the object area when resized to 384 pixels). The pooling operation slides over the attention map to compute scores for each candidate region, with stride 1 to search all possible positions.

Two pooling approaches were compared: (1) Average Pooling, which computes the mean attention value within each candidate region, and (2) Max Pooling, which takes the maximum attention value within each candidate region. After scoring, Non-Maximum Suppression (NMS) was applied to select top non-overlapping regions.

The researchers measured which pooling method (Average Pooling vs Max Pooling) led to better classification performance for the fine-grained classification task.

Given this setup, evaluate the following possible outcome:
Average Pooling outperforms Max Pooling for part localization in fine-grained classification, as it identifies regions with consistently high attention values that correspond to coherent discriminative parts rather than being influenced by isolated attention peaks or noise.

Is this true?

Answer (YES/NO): YES